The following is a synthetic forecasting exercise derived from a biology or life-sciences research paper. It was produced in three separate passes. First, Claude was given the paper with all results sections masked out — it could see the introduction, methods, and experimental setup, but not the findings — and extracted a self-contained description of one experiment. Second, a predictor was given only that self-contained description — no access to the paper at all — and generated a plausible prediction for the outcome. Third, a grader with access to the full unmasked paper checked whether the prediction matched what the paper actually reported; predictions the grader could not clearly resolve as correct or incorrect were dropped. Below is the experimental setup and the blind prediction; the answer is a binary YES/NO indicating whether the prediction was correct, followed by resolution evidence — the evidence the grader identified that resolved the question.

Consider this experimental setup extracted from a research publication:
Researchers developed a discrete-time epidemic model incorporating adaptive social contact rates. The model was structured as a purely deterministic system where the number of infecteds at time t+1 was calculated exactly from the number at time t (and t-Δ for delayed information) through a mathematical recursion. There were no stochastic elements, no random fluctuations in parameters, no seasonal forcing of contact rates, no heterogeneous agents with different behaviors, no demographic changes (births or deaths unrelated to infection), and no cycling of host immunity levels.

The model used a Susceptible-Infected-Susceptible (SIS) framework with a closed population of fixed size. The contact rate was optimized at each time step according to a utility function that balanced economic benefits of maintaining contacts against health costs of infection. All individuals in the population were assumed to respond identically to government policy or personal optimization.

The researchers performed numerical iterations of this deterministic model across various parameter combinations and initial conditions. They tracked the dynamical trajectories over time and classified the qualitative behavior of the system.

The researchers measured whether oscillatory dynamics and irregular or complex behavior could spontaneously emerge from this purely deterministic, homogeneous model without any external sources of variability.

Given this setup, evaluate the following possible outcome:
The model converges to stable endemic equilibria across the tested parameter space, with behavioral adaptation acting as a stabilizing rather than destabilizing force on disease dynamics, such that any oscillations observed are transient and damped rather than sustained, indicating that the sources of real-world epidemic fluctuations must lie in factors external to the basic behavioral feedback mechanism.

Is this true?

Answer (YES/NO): NO